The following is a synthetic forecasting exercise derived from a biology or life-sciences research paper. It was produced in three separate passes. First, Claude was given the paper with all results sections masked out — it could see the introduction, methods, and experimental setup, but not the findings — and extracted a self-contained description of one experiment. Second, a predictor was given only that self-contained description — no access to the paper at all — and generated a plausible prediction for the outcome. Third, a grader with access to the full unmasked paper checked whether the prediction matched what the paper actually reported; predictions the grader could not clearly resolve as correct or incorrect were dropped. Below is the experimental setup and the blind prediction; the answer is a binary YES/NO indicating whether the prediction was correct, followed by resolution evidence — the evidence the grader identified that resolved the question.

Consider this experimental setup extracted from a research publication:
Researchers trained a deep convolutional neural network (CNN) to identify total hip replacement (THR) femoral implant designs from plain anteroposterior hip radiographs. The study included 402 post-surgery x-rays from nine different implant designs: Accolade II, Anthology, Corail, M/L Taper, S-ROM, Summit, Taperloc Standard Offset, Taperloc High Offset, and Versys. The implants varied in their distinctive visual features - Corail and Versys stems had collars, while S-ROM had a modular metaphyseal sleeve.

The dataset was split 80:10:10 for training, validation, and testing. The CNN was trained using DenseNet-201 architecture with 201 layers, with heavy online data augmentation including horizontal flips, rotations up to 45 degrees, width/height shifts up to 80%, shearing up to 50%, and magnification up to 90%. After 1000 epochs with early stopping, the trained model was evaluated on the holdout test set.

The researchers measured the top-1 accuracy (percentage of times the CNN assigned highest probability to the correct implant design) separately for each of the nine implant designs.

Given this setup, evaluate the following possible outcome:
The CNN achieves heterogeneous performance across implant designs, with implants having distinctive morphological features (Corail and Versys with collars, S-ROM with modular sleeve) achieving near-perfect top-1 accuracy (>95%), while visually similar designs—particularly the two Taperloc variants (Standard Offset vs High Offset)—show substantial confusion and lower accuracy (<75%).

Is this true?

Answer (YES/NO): YES